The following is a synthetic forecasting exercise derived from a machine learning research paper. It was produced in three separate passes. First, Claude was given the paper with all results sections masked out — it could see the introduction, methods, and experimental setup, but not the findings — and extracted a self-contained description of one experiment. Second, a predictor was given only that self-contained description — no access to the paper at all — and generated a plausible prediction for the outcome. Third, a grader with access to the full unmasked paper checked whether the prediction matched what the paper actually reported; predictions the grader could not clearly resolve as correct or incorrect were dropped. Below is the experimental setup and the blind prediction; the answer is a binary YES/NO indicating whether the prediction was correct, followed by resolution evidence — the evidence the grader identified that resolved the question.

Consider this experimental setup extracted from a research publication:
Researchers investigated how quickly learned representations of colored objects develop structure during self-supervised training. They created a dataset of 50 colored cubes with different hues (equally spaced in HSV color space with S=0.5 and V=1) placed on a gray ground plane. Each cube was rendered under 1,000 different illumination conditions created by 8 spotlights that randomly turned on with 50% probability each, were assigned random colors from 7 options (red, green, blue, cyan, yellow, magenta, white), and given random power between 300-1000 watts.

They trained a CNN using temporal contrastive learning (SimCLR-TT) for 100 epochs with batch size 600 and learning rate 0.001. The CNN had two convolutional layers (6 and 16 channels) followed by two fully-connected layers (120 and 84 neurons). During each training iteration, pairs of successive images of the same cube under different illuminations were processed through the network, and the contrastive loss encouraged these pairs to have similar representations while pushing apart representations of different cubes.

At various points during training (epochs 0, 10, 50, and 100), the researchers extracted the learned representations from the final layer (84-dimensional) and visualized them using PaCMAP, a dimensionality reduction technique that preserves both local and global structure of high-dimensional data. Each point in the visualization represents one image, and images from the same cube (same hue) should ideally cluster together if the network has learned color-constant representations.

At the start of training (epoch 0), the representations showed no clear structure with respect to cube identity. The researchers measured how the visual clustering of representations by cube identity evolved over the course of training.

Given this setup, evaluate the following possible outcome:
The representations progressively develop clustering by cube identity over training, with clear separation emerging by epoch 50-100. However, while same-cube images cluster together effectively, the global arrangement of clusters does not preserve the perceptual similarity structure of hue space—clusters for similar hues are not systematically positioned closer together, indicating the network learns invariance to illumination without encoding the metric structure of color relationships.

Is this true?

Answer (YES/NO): NO